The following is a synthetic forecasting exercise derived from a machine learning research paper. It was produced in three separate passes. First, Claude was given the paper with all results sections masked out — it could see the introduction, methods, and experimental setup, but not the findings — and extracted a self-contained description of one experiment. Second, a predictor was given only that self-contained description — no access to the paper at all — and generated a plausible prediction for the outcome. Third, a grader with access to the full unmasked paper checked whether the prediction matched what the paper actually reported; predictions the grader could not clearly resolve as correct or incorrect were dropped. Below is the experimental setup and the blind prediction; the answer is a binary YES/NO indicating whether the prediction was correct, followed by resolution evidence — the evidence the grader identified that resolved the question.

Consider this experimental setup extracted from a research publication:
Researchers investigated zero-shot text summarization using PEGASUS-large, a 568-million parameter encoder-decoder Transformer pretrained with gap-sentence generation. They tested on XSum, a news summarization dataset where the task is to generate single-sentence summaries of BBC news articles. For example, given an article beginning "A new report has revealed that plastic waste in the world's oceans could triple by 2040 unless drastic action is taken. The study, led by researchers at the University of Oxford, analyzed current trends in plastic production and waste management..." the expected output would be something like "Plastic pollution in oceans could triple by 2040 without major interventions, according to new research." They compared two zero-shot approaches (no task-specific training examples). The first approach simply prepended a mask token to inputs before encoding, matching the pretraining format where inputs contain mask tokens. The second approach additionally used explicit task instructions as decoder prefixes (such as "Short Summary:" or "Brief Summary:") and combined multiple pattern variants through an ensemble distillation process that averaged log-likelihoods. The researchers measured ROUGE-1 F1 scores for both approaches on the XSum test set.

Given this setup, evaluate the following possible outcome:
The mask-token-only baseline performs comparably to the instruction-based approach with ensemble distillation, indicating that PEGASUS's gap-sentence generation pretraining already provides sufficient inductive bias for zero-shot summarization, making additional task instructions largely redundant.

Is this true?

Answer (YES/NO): NO